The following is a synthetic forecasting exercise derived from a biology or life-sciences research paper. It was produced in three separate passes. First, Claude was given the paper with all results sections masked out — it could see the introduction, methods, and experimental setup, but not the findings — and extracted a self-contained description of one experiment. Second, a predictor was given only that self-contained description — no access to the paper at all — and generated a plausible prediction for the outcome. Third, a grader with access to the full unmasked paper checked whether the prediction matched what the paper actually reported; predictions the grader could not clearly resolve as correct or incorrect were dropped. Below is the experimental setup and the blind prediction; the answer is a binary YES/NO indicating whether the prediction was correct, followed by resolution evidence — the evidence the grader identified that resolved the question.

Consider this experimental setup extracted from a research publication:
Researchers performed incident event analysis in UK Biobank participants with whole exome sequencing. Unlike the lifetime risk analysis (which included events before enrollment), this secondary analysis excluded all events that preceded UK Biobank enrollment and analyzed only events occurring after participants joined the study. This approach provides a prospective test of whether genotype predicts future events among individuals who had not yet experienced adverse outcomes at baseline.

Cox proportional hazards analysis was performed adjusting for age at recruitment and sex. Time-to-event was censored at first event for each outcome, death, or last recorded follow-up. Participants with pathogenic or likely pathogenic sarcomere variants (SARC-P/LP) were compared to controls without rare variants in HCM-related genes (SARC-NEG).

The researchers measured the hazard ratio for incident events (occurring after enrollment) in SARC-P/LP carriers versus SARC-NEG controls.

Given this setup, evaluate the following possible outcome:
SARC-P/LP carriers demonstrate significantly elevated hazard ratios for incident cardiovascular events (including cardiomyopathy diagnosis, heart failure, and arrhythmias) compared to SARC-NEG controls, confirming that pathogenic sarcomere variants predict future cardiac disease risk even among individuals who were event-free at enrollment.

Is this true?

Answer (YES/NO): YES